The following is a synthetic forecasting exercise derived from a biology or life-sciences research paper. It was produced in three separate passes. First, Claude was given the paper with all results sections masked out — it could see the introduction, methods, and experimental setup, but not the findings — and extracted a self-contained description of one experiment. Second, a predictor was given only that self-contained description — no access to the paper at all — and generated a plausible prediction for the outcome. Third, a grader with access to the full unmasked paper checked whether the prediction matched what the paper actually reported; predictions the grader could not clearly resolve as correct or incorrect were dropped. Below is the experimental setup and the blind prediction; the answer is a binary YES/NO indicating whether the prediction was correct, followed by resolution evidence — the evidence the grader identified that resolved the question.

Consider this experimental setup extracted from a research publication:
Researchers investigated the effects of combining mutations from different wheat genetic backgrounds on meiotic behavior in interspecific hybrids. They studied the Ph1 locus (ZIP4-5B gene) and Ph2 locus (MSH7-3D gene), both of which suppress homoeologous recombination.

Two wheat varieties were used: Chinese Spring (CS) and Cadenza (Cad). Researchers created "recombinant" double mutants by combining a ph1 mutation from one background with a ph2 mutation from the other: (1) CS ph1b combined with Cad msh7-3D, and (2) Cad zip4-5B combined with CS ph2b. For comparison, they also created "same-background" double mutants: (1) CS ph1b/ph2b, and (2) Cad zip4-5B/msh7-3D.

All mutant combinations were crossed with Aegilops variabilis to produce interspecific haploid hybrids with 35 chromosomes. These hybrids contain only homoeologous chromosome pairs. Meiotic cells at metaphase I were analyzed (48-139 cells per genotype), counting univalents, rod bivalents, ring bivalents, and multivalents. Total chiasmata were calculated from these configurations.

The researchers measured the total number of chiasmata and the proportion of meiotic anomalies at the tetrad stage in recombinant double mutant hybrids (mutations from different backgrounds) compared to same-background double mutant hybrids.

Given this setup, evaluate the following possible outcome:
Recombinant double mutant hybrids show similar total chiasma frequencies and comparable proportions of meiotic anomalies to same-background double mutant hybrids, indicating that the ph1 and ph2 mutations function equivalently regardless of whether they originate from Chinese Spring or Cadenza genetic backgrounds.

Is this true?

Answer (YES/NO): NO